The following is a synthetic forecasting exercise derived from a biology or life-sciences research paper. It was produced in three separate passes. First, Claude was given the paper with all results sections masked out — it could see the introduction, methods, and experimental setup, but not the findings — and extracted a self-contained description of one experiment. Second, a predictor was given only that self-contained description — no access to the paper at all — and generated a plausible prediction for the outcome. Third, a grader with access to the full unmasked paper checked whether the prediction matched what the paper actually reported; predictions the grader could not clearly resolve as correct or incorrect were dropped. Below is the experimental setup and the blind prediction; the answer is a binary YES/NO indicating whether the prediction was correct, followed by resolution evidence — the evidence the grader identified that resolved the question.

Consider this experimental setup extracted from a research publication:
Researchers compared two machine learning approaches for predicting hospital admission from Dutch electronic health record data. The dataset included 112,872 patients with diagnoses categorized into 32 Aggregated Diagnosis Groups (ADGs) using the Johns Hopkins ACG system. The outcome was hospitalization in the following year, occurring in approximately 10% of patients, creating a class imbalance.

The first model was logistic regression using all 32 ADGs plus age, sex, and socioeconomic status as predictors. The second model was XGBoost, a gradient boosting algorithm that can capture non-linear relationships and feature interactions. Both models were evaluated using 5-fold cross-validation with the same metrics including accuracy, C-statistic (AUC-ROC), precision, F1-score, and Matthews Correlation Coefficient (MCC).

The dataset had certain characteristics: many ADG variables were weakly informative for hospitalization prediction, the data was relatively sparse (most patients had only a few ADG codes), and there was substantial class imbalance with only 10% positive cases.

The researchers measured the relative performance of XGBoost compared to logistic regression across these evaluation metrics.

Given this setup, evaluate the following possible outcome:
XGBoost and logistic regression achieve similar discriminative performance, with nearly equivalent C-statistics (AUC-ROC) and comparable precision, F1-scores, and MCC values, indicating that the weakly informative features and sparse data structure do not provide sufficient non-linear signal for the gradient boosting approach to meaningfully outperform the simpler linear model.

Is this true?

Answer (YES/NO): NO